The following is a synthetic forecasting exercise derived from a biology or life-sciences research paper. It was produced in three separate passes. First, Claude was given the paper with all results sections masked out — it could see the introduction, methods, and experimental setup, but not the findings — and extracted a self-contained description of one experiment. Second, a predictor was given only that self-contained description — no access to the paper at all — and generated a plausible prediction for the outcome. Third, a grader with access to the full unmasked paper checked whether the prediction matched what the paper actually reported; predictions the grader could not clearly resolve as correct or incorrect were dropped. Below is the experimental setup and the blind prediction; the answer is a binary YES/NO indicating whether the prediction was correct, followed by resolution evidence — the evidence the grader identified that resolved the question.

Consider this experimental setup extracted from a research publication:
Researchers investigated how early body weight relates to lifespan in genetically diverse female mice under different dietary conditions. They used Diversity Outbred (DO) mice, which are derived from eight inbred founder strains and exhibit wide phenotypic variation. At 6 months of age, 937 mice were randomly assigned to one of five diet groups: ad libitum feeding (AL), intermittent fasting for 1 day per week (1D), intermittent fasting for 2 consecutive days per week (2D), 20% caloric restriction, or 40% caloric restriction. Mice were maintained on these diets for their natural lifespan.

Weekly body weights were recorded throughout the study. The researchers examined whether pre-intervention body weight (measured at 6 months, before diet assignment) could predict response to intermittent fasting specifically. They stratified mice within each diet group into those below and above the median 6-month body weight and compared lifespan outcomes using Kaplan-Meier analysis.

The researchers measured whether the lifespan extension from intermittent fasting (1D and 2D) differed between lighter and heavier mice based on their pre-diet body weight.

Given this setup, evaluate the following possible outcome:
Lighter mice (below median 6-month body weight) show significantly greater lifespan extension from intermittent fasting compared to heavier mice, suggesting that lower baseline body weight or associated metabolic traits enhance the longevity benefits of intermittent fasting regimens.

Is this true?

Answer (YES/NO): YES